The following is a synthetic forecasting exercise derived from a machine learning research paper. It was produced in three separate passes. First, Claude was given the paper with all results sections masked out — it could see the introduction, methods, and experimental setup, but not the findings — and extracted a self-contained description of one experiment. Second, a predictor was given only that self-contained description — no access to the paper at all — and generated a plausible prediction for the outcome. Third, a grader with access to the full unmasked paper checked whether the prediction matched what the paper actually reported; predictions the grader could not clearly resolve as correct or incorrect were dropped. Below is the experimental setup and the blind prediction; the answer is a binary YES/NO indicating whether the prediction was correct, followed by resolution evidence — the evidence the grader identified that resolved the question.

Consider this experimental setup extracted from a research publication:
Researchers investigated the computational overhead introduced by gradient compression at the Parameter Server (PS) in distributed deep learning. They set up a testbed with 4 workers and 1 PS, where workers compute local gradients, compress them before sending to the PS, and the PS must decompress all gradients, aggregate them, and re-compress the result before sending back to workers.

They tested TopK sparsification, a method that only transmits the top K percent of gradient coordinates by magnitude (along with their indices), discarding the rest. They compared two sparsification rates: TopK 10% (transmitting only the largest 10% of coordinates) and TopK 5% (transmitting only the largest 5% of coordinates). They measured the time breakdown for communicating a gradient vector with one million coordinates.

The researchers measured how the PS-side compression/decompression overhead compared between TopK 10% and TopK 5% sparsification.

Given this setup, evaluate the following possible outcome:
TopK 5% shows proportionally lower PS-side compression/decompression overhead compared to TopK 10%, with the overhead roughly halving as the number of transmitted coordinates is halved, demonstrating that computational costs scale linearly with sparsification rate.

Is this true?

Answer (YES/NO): NO